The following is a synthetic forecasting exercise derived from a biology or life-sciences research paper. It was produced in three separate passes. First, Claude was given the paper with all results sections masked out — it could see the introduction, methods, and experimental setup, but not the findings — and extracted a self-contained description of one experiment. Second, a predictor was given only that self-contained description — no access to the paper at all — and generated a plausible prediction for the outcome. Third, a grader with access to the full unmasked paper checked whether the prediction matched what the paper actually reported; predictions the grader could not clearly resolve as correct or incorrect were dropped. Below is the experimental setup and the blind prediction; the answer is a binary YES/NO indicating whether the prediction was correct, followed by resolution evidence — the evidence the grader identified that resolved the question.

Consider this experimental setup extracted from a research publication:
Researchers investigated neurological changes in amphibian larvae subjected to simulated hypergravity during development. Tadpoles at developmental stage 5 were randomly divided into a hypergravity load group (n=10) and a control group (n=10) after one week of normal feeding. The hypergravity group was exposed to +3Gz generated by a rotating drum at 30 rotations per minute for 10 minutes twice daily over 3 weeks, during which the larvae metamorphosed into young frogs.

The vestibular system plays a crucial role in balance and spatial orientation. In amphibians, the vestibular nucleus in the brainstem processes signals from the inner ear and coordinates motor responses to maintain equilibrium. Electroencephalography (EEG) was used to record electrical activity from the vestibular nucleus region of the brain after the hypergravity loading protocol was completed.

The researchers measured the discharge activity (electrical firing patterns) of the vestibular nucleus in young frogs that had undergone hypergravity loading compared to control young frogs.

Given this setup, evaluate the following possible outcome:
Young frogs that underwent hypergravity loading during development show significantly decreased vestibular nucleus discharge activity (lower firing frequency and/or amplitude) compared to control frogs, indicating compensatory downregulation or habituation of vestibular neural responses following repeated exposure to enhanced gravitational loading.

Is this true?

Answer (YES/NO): YES